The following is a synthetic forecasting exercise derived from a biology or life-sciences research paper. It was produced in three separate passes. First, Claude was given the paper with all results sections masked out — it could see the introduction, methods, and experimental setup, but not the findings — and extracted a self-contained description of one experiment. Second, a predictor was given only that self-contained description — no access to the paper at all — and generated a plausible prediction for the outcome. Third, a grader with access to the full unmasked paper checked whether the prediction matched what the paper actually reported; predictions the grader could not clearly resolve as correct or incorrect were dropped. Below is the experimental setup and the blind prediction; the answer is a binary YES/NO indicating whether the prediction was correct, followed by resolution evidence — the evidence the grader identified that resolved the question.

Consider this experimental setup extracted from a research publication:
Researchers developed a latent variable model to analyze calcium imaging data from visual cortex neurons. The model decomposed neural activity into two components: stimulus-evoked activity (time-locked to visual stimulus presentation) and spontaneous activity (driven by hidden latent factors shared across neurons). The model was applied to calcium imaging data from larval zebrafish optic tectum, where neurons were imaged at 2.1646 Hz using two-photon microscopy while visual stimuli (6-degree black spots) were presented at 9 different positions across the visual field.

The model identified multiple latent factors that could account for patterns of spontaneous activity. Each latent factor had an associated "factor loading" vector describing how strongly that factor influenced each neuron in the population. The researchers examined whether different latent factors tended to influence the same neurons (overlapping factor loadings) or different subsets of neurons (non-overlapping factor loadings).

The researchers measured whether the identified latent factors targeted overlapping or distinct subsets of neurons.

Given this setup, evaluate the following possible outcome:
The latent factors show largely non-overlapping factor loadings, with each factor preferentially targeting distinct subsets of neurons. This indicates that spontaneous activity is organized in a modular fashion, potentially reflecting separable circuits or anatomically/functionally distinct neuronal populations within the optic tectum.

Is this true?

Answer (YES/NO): YES